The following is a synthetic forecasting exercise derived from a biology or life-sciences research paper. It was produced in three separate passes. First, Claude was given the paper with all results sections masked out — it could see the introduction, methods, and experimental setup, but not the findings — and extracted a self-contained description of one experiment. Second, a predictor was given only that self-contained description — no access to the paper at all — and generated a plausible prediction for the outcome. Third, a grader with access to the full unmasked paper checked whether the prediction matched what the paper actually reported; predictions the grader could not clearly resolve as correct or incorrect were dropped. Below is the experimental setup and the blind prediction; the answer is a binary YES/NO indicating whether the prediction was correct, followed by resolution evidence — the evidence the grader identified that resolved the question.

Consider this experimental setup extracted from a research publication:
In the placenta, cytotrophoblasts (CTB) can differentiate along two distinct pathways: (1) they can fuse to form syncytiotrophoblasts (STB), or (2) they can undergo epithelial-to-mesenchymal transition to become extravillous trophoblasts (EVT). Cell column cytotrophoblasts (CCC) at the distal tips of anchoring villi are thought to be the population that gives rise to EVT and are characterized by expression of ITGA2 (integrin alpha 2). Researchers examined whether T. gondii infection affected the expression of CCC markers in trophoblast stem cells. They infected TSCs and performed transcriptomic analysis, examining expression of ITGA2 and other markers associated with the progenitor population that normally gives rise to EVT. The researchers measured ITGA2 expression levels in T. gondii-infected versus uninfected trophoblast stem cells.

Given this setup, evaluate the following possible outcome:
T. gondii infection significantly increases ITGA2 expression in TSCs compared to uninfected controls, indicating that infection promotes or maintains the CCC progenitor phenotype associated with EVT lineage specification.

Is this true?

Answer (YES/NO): YES